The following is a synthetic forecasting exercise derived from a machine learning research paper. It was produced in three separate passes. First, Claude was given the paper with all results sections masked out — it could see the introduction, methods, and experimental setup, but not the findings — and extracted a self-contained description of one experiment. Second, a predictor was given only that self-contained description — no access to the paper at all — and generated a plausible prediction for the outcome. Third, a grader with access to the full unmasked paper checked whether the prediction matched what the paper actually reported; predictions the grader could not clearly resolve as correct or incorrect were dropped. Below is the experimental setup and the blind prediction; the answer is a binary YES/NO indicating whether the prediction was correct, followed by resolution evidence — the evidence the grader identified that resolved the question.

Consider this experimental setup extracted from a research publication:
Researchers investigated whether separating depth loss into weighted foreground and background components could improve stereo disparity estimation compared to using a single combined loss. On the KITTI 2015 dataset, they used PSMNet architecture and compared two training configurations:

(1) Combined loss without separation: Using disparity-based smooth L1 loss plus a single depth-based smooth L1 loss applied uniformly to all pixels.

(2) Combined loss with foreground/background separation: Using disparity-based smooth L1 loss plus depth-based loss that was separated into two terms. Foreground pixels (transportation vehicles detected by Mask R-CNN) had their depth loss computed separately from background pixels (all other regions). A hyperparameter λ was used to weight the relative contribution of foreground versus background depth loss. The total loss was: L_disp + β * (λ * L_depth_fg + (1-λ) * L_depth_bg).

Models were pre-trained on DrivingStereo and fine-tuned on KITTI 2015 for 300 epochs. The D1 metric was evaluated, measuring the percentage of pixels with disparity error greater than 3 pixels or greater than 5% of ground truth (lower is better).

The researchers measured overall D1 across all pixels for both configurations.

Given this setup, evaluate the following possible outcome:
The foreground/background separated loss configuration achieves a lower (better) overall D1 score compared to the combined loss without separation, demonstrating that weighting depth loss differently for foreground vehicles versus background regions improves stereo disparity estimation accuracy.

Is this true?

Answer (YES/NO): YES